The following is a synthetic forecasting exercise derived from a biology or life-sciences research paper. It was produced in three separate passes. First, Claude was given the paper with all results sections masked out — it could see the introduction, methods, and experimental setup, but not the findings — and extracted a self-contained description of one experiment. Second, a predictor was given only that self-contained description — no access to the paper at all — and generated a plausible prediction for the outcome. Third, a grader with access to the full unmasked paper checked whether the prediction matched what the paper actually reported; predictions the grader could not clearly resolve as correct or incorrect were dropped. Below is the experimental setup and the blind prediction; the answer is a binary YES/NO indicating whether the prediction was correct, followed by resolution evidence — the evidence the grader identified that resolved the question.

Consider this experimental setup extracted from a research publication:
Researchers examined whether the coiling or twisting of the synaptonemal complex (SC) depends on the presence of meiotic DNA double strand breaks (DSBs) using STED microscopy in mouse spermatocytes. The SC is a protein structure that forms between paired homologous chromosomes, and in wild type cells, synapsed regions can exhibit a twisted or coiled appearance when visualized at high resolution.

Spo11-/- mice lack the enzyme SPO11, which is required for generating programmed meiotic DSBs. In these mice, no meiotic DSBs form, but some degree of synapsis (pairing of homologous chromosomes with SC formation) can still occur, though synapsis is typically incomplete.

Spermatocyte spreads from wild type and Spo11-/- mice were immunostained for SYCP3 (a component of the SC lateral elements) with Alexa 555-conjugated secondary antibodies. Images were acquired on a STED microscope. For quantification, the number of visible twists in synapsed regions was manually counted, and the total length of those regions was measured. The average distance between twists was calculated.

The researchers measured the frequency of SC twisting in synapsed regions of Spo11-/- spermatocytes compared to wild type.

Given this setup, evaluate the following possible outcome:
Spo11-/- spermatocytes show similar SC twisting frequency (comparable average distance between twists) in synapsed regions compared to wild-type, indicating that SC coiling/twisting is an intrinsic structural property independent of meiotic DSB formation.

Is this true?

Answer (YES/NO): NO